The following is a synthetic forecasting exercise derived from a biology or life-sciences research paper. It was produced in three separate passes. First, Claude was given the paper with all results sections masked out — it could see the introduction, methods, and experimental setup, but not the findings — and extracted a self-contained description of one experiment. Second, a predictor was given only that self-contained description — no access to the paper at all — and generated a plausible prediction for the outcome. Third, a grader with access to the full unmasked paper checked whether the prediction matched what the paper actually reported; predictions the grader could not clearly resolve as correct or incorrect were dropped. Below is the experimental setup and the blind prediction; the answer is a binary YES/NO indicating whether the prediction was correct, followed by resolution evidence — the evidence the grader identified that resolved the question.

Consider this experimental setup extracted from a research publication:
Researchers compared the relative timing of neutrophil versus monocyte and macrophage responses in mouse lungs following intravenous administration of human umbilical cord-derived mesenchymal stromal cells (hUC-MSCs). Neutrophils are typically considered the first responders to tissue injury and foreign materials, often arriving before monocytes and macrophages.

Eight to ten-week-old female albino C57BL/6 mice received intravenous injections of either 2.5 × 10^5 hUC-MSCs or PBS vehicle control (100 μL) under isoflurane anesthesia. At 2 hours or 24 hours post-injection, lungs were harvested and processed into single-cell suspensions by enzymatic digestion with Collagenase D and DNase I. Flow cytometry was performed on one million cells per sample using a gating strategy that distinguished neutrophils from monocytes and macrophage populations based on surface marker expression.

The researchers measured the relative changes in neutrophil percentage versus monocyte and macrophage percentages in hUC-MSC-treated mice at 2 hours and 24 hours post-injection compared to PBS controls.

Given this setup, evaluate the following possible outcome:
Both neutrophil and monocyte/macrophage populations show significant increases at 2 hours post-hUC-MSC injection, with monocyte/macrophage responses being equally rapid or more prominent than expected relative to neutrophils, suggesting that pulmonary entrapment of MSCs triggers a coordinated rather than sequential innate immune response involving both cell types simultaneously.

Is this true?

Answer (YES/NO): YES